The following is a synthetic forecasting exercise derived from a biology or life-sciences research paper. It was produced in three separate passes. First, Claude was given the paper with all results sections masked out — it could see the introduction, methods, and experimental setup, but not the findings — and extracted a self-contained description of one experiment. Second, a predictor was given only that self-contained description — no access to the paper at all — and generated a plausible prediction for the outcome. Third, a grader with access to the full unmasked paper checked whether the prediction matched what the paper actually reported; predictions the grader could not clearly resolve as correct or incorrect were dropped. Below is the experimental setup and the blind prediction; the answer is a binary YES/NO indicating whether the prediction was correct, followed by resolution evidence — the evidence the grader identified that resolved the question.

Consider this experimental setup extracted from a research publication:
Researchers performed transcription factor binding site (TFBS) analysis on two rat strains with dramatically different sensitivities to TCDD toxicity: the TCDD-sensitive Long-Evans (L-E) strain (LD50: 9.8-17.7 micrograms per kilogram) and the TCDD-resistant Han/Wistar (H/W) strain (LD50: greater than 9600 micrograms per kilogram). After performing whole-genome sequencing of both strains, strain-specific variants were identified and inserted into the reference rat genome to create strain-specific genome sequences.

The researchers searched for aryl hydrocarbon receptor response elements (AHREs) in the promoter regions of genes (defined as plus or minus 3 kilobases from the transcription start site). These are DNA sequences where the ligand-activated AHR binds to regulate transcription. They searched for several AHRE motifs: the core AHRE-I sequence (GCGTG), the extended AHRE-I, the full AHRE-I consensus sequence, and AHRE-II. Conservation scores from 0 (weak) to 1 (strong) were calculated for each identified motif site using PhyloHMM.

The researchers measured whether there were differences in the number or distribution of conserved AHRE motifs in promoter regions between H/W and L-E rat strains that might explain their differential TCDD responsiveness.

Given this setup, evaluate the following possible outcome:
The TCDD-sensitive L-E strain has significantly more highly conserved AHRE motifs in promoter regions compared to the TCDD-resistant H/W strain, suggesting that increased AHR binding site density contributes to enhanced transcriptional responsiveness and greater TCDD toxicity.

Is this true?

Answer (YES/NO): NO